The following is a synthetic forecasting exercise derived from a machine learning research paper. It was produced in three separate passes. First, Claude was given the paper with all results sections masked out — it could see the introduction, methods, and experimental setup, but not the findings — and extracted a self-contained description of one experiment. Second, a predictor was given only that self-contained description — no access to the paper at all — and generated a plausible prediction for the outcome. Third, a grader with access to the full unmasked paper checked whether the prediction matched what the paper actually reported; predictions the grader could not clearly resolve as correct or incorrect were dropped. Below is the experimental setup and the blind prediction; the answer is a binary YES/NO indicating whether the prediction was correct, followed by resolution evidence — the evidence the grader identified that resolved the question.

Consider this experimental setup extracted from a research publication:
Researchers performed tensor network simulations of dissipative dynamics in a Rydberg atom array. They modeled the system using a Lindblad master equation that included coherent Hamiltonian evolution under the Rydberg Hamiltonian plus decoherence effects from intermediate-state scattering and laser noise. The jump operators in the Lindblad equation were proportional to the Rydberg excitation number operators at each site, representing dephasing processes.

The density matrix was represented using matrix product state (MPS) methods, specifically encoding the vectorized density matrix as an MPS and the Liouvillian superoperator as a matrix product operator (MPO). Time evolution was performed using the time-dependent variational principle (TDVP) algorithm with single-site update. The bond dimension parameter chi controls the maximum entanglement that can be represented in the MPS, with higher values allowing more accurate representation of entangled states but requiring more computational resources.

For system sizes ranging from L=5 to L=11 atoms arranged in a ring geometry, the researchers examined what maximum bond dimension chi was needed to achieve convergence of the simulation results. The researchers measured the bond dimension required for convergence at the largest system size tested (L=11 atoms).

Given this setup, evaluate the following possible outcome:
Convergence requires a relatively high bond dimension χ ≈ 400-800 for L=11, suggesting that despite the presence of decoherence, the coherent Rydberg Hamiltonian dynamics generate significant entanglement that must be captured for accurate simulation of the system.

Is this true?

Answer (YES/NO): NO